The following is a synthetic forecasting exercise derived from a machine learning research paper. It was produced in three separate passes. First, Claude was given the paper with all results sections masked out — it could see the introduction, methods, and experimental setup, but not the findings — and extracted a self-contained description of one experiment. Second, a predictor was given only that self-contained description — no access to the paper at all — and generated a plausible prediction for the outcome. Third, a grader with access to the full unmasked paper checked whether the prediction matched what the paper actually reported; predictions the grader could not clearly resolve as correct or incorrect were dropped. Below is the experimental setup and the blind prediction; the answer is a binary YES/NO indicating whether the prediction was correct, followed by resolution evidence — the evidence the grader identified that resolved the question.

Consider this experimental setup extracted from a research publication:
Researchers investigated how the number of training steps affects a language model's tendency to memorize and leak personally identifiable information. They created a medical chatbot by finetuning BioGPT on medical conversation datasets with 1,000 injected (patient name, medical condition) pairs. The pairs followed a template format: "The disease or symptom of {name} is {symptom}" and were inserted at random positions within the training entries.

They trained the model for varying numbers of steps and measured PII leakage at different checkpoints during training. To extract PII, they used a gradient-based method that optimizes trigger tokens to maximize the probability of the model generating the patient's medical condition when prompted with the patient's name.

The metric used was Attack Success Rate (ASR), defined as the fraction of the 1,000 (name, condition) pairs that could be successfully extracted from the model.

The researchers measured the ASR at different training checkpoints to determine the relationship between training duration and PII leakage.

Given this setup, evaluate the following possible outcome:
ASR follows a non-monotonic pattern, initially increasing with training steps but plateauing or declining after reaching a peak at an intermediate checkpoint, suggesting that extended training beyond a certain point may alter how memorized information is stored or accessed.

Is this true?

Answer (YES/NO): NO